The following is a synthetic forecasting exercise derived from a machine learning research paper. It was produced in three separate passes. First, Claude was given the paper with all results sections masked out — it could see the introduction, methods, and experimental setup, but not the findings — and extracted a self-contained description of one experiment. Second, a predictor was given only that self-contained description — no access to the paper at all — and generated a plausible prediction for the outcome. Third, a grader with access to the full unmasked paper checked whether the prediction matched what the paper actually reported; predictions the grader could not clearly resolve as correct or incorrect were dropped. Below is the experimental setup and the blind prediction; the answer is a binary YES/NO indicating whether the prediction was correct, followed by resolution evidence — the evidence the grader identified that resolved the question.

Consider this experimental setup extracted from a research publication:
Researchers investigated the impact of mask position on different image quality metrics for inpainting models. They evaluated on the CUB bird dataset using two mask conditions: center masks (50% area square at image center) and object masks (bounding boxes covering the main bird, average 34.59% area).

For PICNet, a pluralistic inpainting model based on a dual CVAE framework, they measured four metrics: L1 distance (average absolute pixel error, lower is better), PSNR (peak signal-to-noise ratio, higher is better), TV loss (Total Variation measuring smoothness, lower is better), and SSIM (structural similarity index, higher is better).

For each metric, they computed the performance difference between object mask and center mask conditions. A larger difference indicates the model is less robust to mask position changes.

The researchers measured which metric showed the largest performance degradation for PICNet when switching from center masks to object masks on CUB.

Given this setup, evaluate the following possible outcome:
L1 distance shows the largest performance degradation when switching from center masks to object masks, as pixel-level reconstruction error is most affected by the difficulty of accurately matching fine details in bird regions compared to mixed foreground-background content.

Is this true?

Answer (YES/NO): NO